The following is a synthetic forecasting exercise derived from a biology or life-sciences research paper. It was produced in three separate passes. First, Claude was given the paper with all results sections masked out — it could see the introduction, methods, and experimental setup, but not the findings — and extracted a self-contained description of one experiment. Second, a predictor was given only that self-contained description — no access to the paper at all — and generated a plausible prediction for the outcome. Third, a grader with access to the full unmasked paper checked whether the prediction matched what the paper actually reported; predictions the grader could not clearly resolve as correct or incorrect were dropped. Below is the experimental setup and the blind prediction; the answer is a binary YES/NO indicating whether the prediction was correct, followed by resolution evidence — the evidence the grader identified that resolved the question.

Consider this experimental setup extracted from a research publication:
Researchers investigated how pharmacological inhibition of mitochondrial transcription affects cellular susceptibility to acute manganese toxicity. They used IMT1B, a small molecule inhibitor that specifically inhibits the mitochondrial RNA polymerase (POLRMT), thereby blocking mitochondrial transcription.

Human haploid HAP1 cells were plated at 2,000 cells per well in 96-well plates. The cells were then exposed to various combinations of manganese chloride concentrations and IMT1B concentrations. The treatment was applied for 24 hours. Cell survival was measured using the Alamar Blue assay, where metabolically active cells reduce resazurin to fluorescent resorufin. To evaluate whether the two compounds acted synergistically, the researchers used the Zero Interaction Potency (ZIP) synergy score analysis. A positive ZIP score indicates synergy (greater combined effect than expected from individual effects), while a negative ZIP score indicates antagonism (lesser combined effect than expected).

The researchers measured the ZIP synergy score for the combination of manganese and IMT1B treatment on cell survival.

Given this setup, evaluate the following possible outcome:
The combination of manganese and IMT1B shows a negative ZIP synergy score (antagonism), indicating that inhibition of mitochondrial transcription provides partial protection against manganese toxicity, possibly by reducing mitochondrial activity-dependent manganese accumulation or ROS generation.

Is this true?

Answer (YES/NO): YES